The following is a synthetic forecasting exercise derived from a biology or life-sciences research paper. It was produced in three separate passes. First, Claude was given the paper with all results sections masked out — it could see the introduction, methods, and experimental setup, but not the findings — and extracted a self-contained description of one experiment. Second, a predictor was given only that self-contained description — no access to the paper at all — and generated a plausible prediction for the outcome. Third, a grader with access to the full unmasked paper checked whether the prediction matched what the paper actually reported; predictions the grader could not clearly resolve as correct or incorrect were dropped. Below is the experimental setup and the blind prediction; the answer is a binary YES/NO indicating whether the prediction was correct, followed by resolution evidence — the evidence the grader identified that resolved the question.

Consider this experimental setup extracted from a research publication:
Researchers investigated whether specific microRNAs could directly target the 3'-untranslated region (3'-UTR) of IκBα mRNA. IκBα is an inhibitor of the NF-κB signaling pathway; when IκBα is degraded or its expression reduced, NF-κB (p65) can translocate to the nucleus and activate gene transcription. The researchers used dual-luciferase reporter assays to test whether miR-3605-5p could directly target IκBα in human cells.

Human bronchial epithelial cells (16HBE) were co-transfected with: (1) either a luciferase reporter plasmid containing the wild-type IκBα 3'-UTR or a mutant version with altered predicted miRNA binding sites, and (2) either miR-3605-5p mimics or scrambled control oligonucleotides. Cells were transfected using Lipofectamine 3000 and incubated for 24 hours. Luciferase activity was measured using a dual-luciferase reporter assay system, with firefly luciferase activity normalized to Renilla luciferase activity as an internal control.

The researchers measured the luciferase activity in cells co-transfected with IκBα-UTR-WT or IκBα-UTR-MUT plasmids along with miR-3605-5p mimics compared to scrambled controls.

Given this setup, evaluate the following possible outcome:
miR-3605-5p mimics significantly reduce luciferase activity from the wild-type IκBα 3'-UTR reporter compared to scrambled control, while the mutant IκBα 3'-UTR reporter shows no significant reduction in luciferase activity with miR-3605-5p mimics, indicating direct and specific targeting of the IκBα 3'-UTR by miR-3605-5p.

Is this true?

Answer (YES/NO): YES